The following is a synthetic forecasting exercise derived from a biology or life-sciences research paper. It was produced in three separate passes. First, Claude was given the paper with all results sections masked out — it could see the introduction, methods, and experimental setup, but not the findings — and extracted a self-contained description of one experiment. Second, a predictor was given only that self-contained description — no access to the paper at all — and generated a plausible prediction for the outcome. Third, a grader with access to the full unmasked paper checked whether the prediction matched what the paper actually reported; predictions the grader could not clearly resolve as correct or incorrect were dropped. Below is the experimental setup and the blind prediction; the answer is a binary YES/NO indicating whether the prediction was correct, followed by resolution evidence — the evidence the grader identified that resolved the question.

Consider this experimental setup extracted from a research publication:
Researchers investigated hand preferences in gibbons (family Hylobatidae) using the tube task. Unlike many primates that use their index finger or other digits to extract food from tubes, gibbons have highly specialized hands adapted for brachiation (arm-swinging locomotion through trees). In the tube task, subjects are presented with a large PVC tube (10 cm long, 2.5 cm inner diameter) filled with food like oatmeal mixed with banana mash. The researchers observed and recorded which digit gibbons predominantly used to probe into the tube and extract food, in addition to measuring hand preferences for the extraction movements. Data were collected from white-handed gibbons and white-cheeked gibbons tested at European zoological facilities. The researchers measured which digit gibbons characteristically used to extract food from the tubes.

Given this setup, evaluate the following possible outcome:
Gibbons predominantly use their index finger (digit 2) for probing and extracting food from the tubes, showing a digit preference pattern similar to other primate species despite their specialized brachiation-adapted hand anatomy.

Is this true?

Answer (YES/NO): NO